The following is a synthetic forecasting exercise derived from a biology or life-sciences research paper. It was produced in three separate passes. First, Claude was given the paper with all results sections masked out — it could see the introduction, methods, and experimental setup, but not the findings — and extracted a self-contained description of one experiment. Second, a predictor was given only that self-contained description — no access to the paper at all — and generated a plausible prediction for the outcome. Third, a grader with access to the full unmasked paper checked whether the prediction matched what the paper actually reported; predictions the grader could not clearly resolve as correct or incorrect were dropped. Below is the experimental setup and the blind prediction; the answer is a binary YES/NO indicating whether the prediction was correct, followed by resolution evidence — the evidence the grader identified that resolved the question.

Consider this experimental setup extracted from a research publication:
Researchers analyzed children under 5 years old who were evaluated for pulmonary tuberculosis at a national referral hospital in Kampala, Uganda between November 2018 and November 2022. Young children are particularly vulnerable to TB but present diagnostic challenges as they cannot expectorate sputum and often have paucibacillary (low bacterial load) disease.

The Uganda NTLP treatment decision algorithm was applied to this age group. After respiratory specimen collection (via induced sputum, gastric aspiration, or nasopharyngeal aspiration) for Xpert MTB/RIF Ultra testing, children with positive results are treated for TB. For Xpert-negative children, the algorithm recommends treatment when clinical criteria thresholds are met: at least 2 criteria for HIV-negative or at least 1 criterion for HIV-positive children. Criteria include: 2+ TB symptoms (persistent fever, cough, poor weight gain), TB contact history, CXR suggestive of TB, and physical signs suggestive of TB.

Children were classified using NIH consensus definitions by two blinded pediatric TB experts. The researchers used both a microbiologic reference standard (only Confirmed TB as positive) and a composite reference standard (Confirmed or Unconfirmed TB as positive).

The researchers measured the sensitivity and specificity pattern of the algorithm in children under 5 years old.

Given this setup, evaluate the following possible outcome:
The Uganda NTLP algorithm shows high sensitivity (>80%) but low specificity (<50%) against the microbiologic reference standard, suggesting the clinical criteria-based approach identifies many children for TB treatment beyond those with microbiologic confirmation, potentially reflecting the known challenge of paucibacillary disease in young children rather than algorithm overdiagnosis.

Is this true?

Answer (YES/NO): YES